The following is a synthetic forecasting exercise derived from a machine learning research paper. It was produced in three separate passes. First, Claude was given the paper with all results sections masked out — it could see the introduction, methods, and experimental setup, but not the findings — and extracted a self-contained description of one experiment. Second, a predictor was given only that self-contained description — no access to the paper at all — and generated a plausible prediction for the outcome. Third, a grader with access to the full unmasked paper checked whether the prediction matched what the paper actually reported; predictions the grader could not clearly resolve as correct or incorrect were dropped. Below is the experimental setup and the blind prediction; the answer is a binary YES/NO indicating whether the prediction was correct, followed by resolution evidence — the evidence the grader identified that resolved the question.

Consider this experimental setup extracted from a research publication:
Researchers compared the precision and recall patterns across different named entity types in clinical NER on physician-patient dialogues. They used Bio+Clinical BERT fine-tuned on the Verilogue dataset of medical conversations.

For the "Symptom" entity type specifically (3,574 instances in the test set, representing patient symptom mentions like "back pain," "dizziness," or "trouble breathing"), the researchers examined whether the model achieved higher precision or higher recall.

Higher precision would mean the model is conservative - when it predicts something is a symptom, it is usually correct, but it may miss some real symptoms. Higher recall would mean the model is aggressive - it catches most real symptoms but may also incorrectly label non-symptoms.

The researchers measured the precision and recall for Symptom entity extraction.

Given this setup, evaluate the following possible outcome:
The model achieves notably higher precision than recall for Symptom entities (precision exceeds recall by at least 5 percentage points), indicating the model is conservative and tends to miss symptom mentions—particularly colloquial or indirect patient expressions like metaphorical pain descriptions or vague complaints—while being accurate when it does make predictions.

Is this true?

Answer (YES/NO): NO